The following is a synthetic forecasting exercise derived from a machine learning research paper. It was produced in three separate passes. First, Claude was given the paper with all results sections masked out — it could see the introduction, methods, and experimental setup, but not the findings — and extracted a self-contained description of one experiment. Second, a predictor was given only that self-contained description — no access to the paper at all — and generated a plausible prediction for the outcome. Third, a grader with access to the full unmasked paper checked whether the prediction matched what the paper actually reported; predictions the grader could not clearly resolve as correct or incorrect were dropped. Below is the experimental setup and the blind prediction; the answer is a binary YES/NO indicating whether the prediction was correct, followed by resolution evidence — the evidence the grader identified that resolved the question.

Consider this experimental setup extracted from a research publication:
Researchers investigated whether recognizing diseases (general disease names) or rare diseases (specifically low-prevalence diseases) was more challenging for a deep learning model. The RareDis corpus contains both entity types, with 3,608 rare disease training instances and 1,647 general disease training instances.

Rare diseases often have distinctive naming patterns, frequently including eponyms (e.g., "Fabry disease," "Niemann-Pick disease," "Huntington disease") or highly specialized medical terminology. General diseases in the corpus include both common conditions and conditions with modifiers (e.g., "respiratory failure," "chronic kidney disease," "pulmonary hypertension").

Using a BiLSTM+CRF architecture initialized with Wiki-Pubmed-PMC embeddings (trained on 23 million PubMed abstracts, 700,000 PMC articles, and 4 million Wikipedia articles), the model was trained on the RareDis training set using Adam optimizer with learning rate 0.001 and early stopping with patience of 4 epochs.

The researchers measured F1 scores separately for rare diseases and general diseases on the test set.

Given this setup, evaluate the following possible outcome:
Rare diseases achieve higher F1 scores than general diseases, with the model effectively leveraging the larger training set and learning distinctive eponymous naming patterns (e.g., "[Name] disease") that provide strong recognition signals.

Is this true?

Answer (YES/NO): YES